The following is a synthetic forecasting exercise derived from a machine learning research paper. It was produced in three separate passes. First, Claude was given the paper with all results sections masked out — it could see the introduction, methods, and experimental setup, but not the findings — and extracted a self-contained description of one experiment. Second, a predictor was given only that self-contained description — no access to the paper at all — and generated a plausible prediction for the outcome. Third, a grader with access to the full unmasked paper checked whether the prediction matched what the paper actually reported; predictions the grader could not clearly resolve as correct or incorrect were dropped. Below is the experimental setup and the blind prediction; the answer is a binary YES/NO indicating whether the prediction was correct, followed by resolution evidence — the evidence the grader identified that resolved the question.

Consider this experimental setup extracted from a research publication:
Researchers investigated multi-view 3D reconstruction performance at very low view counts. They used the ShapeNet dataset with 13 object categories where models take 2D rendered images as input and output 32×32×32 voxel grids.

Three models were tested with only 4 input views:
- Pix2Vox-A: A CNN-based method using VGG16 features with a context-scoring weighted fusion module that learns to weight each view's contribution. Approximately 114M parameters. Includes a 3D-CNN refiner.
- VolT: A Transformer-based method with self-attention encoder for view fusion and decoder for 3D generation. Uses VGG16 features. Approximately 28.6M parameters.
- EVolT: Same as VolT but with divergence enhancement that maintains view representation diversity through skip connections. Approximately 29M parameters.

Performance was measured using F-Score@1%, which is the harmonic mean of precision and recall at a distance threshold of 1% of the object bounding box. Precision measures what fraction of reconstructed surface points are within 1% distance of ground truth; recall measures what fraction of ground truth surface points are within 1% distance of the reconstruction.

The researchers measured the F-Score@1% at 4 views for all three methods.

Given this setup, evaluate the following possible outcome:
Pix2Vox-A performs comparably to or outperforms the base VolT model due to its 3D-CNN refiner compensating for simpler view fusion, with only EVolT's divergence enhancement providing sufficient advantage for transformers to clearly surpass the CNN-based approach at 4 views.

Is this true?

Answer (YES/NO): NO